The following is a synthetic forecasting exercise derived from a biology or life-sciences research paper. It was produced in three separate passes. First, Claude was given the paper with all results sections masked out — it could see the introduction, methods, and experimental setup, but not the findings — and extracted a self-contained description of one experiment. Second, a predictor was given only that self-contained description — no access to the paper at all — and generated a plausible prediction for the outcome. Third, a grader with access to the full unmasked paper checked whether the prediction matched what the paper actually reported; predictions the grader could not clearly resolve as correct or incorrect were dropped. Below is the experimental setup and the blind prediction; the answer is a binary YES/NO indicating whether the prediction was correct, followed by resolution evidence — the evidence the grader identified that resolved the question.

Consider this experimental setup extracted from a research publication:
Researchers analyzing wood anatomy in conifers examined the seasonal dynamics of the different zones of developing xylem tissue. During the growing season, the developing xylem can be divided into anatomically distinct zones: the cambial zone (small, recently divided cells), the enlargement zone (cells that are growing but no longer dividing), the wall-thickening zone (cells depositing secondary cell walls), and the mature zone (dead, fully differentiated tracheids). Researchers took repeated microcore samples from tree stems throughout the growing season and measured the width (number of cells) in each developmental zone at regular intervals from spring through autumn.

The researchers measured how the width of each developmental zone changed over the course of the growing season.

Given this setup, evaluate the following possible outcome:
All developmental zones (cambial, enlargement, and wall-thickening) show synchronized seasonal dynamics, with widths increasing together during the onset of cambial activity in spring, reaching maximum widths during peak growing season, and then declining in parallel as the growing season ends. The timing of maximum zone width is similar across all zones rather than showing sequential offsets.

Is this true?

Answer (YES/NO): NO